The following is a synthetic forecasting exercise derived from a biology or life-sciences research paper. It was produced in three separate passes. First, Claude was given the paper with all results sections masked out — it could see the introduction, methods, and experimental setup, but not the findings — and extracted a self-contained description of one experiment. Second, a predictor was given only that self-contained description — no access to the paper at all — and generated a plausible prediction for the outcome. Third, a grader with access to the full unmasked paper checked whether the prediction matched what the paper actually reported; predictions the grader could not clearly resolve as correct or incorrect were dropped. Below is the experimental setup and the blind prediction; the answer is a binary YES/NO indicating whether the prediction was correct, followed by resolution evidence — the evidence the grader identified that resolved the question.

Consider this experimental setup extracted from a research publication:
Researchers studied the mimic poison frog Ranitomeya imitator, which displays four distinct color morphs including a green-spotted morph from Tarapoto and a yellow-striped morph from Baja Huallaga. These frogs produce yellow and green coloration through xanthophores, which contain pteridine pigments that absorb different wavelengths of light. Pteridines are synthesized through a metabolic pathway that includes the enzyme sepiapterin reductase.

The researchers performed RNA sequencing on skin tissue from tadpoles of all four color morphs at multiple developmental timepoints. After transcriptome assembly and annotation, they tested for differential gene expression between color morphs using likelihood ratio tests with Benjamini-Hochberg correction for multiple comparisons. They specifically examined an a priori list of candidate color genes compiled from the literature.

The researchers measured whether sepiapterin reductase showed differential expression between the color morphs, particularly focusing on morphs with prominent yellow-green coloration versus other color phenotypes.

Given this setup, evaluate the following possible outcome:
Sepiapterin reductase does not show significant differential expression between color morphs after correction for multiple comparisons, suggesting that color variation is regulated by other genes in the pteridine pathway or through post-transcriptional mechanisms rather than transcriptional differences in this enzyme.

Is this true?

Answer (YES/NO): NO